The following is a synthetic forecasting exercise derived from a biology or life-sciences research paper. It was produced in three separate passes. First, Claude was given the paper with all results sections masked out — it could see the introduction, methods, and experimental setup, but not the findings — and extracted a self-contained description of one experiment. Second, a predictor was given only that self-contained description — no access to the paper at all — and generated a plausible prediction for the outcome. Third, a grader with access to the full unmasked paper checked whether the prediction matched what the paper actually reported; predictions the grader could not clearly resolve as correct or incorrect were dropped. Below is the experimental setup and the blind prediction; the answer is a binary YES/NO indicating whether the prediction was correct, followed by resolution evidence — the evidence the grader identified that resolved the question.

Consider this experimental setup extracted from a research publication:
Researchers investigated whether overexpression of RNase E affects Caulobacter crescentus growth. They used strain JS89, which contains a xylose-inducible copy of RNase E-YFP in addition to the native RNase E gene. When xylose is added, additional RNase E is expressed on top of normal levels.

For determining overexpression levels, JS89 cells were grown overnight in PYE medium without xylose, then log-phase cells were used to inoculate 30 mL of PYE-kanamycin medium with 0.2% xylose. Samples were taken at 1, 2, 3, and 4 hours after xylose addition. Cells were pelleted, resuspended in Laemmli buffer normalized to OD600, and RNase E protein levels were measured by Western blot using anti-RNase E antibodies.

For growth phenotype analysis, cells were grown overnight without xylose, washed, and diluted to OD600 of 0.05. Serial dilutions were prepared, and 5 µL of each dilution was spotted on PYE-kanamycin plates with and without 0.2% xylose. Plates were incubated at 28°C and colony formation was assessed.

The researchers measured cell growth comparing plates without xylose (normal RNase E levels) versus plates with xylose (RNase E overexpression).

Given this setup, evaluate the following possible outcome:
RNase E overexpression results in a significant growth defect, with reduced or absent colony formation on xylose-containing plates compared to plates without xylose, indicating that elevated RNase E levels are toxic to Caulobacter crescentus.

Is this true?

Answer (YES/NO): YES